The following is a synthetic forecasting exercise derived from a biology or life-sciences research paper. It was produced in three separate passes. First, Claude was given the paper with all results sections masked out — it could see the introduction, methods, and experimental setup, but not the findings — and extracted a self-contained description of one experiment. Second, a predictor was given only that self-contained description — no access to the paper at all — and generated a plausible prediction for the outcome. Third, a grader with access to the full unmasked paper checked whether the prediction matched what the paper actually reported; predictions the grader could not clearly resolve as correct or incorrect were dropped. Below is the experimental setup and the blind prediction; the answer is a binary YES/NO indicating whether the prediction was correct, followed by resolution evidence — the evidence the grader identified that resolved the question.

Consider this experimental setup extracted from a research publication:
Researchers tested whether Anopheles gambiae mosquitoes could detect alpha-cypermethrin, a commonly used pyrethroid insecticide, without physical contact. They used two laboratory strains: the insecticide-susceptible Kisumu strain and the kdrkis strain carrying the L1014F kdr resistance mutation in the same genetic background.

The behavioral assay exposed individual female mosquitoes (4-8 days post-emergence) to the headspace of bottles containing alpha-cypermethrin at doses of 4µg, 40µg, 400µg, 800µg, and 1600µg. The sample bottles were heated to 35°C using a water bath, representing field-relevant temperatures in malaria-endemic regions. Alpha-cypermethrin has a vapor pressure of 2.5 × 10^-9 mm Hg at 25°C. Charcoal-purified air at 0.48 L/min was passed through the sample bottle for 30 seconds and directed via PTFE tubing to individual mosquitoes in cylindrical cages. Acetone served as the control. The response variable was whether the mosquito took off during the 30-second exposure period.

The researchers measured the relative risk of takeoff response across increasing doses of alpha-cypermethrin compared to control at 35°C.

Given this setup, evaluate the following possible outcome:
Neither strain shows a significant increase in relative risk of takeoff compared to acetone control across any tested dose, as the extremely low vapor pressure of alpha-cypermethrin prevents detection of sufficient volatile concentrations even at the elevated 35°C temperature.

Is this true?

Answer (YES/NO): NO